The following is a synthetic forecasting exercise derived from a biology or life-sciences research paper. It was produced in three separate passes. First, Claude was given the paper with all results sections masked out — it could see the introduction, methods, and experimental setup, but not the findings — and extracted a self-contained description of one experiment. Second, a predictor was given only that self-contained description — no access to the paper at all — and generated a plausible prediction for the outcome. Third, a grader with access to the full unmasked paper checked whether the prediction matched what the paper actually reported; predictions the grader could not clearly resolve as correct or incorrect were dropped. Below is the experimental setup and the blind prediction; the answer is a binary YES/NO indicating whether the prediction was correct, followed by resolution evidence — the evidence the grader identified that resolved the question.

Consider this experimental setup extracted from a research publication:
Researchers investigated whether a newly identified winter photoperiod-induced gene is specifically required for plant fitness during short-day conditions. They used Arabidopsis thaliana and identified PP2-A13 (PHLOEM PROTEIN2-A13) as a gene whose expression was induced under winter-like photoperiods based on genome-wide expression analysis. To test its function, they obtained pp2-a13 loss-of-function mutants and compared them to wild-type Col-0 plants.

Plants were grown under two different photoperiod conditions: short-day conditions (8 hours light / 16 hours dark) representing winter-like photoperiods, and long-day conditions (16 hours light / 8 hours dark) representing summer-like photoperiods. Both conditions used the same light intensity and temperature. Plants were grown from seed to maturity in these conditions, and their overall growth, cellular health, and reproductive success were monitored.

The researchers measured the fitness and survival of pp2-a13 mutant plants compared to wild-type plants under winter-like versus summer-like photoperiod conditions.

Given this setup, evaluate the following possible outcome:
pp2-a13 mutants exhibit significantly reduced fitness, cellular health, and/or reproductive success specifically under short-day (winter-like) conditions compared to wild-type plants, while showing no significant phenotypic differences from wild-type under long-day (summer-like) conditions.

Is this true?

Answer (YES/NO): NO